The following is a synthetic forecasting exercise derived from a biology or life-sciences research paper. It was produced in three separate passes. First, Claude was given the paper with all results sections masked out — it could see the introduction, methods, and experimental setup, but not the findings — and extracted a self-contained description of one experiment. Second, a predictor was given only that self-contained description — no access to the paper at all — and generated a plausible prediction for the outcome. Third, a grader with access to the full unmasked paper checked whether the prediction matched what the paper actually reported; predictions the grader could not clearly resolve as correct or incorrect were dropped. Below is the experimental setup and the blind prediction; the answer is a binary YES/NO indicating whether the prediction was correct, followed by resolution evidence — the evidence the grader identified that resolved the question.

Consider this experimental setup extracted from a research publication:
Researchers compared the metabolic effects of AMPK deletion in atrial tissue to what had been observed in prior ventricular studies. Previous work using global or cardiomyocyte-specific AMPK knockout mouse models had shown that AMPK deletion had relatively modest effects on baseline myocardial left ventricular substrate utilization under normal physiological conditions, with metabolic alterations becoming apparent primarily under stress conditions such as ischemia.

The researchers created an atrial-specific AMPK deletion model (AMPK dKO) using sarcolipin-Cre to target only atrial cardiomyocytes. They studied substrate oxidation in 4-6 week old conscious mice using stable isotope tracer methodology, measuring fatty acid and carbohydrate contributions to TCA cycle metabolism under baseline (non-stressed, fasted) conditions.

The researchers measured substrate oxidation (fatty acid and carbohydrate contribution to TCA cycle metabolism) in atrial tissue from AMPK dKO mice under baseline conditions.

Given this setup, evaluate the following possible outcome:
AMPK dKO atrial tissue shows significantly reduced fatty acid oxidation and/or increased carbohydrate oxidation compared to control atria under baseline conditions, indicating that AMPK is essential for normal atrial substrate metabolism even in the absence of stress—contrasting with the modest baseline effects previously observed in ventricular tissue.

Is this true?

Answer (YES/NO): YES